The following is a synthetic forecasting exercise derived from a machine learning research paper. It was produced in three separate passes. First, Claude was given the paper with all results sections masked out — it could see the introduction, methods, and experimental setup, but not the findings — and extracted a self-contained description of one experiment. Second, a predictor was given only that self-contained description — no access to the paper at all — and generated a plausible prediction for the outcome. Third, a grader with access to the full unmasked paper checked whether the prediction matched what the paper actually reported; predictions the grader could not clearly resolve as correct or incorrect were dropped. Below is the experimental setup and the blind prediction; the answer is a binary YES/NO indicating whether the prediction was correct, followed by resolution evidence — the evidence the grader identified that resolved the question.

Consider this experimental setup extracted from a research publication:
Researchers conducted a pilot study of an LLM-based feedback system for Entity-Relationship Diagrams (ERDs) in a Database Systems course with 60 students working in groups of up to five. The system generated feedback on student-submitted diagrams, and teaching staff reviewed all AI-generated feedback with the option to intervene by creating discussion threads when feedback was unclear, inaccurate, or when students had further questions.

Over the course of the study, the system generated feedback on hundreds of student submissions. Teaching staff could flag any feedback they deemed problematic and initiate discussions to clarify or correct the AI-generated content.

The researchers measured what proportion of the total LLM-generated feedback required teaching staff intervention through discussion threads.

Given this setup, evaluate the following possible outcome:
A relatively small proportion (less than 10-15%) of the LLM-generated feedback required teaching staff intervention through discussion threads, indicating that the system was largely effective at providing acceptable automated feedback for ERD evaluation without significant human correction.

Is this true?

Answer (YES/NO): NO